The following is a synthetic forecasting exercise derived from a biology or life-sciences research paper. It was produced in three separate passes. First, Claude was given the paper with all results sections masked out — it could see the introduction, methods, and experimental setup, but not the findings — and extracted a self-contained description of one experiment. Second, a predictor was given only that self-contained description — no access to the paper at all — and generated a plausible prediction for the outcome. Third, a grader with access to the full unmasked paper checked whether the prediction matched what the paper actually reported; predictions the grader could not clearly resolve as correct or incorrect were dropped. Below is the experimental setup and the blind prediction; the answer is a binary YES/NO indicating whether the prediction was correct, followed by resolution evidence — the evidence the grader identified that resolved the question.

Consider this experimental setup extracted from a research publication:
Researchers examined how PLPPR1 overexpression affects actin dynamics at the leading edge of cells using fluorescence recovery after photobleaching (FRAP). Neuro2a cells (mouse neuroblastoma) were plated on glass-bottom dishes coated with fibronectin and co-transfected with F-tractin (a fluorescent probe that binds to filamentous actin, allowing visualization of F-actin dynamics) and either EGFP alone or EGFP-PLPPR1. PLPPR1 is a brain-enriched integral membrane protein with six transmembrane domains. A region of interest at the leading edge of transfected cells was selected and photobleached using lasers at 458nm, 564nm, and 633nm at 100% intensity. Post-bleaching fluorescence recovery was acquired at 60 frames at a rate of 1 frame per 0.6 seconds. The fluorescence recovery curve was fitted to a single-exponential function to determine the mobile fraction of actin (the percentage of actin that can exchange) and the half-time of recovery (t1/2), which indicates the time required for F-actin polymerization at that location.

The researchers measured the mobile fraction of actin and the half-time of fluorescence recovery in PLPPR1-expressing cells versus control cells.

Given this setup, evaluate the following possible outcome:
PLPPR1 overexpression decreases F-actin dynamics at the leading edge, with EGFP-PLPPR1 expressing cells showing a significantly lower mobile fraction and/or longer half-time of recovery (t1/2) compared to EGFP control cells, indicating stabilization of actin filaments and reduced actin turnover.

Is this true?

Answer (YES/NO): NO